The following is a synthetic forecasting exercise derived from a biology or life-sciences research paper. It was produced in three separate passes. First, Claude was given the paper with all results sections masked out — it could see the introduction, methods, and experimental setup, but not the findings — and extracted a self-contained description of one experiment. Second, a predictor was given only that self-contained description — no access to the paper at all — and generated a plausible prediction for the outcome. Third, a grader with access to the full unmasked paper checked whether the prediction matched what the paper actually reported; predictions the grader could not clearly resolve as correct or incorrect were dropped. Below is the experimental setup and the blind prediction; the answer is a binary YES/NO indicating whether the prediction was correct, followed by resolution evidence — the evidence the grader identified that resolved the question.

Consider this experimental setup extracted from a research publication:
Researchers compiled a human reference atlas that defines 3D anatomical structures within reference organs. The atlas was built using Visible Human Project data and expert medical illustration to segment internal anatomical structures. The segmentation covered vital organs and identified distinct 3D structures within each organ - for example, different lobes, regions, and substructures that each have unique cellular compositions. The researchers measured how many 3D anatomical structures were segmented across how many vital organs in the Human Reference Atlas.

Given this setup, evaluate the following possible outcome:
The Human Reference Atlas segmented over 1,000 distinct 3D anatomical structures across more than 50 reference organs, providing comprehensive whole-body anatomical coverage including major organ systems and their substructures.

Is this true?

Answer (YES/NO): YES